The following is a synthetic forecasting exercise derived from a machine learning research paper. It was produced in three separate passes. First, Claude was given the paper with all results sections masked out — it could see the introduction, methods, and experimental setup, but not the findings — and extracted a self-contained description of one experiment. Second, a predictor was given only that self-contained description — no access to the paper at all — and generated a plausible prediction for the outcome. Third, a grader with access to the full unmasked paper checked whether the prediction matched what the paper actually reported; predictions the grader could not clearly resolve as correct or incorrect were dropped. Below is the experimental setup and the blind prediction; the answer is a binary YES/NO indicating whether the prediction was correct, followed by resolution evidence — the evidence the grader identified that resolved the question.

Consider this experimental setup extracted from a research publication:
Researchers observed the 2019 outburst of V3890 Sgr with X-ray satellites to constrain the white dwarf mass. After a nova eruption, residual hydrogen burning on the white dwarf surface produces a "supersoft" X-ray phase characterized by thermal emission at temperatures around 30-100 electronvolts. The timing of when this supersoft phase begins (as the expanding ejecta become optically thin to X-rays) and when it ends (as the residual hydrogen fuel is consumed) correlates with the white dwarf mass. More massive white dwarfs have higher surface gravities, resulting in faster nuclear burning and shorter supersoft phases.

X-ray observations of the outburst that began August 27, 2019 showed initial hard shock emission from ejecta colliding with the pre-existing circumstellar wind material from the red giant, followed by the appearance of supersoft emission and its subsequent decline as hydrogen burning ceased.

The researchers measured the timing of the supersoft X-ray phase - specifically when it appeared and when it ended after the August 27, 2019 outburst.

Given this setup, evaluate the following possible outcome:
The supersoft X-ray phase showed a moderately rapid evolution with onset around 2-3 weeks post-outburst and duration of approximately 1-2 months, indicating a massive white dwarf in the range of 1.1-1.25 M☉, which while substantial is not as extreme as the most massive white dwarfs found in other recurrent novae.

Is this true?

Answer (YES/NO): NO